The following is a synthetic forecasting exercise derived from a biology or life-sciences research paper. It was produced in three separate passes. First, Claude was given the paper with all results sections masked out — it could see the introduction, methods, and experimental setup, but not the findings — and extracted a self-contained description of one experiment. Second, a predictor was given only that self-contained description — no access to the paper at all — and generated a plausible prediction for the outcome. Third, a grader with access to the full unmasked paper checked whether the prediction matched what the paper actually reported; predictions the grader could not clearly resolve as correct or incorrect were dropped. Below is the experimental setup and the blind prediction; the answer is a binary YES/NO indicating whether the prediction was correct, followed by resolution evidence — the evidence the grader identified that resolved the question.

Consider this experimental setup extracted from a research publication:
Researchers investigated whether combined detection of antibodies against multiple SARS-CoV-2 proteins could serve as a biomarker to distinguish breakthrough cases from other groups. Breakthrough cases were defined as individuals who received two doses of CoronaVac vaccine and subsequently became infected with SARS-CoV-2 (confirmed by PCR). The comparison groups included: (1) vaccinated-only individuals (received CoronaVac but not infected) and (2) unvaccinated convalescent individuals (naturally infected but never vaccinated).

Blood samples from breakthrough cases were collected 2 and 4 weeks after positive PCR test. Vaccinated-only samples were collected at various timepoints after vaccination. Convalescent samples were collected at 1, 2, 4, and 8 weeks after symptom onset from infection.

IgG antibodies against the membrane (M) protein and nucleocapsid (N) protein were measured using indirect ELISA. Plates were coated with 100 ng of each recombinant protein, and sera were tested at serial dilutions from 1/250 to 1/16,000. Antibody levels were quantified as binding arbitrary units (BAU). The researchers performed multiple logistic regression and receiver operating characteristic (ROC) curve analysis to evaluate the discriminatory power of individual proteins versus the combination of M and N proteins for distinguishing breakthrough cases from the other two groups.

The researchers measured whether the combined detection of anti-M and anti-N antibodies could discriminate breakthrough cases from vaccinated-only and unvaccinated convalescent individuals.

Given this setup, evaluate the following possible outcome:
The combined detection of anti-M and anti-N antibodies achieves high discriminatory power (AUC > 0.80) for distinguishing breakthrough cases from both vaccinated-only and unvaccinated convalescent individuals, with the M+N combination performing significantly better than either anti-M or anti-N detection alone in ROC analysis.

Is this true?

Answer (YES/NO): YES